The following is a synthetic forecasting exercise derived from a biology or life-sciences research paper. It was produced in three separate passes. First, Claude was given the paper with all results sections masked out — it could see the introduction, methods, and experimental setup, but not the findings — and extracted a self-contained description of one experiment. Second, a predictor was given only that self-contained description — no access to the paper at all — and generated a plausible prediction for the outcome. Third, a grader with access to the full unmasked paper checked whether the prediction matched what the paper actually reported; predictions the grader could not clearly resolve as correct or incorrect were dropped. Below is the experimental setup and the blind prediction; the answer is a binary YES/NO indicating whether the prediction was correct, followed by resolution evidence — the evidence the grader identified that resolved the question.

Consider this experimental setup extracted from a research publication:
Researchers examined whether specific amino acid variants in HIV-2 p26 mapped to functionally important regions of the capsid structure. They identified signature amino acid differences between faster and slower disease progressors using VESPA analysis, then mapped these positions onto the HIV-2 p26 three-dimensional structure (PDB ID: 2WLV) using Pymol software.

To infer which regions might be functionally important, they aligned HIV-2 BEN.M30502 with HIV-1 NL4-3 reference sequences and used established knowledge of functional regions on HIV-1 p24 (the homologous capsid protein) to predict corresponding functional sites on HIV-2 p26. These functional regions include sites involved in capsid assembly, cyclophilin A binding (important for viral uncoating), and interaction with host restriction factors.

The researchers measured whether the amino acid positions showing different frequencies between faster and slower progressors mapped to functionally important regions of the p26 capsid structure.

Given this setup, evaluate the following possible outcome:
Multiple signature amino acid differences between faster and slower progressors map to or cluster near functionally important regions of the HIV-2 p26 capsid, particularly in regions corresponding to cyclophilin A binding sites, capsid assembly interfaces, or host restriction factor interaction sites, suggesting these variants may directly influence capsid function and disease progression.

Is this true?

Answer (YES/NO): YES